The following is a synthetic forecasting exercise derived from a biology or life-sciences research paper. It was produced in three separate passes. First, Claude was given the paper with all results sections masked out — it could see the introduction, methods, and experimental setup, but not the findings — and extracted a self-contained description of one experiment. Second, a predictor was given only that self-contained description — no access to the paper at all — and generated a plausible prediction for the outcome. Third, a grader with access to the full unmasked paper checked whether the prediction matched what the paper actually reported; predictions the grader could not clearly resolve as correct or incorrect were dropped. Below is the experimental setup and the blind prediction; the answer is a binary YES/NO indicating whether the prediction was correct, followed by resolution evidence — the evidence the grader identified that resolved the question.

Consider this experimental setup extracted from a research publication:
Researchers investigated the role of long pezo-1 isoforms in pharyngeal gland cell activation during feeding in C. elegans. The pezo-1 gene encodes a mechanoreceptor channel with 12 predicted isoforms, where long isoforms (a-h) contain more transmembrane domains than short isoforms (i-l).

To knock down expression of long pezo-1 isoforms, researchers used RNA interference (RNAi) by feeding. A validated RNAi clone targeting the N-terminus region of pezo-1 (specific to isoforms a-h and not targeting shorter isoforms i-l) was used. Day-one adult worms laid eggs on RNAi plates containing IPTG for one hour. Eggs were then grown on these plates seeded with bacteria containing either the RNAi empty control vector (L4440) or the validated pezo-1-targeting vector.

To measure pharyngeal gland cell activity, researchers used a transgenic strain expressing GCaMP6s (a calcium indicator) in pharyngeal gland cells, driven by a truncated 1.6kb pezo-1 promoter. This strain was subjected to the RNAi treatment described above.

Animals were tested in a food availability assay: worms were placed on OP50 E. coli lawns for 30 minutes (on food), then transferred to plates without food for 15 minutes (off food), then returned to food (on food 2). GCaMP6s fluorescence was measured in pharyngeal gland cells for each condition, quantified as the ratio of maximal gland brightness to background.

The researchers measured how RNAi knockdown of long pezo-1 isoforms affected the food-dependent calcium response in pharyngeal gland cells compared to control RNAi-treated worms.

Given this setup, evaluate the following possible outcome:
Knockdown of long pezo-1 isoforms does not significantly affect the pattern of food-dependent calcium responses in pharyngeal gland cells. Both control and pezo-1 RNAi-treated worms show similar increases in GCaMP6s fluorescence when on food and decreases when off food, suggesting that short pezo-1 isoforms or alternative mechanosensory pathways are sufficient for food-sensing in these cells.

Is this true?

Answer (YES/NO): NO